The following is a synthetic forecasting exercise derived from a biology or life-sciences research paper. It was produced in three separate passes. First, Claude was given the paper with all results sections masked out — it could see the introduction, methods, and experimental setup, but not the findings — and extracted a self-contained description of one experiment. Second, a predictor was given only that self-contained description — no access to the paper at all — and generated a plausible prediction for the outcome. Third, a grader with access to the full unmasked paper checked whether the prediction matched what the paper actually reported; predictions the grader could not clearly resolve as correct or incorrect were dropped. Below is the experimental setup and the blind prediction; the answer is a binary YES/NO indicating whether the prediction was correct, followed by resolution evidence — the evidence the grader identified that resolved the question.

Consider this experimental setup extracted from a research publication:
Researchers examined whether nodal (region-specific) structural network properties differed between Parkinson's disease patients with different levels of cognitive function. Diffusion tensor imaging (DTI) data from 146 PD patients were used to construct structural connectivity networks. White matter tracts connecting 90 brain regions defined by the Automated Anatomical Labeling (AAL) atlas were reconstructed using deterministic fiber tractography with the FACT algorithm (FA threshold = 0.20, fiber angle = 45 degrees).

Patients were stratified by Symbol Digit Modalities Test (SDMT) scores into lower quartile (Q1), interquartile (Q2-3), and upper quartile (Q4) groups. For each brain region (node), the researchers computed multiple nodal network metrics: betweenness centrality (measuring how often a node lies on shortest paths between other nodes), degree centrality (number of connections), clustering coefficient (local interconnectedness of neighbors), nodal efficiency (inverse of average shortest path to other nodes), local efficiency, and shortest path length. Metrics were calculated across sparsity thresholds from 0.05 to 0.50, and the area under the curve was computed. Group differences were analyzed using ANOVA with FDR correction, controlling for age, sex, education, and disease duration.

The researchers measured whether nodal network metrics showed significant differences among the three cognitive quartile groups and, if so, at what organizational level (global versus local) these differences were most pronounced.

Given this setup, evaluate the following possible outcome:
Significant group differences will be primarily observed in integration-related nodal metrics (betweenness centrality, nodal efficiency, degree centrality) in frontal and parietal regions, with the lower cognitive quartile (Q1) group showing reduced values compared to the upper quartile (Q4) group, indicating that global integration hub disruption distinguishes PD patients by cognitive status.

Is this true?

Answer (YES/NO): NO